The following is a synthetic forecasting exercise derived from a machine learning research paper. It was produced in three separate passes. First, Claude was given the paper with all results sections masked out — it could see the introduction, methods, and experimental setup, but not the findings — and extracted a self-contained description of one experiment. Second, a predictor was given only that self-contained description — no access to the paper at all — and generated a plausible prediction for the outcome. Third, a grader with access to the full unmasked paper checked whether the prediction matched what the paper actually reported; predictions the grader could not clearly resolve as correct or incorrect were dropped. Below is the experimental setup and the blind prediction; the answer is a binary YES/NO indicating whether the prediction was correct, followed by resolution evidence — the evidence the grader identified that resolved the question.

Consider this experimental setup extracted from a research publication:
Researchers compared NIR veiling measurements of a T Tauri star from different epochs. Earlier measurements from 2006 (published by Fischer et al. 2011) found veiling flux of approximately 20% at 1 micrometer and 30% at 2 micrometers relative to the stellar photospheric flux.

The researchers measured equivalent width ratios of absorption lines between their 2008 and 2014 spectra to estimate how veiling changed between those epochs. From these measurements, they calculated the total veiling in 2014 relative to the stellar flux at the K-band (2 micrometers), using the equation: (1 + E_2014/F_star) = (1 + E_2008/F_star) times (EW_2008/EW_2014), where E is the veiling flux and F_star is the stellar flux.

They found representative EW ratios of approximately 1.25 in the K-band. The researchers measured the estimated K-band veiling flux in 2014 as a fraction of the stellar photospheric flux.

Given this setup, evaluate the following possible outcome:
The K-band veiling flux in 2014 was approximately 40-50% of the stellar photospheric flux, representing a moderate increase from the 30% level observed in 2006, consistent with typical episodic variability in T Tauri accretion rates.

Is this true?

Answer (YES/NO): NO